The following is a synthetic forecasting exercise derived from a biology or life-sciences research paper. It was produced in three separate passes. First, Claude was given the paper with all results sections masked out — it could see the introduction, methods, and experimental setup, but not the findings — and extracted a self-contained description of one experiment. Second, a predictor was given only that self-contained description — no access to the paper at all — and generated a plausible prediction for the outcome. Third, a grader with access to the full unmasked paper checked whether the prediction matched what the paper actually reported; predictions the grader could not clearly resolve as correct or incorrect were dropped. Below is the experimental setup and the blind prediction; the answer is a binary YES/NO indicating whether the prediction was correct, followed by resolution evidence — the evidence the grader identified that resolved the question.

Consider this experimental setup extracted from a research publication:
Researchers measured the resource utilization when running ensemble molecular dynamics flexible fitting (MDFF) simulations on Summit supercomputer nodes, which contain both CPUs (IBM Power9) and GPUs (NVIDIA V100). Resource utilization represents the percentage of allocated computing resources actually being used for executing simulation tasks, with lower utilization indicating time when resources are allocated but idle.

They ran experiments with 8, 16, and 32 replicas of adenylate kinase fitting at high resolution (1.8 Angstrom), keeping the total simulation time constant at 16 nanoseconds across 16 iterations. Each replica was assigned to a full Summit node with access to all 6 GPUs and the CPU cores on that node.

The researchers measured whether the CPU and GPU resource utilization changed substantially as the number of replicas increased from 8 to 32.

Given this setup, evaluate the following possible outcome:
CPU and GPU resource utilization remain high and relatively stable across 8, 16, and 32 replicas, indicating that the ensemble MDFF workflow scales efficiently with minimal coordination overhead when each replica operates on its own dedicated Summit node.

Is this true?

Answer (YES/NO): NO